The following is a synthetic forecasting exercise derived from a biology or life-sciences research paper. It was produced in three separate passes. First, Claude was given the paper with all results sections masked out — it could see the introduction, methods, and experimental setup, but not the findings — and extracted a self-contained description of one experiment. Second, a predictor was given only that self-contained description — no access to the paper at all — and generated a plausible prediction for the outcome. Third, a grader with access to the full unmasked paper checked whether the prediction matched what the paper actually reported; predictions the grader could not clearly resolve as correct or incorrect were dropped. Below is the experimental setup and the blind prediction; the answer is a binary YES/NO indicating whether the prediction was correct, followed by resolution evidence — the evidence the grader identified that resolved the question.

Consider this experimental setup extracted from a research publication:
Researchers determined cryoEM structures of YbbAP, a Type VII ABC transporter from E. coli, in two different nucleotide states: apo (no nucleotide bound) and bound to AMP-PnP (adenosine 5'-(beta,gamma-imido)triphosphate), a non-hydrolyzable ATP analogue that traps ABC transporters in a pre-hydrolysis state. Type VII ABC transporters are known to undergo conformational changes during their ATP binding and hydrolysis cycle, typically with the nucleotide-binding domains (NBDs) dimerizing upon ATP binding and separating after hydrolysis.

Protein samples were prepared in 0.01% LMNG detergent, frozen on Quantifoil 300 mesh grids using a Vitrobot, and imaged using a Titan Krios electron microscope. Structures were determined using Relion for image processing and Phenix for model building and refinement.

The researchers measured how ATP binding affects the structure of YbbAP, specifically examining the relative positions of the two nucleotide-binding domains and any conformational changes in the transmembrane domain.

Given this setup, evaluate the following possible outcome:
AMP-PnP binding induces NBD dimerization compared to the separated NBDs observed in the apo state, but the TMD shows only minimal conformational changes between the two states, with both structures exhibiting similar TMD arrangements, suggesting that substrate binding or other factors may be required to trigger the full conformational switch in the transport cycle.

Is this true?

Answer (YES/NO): NO